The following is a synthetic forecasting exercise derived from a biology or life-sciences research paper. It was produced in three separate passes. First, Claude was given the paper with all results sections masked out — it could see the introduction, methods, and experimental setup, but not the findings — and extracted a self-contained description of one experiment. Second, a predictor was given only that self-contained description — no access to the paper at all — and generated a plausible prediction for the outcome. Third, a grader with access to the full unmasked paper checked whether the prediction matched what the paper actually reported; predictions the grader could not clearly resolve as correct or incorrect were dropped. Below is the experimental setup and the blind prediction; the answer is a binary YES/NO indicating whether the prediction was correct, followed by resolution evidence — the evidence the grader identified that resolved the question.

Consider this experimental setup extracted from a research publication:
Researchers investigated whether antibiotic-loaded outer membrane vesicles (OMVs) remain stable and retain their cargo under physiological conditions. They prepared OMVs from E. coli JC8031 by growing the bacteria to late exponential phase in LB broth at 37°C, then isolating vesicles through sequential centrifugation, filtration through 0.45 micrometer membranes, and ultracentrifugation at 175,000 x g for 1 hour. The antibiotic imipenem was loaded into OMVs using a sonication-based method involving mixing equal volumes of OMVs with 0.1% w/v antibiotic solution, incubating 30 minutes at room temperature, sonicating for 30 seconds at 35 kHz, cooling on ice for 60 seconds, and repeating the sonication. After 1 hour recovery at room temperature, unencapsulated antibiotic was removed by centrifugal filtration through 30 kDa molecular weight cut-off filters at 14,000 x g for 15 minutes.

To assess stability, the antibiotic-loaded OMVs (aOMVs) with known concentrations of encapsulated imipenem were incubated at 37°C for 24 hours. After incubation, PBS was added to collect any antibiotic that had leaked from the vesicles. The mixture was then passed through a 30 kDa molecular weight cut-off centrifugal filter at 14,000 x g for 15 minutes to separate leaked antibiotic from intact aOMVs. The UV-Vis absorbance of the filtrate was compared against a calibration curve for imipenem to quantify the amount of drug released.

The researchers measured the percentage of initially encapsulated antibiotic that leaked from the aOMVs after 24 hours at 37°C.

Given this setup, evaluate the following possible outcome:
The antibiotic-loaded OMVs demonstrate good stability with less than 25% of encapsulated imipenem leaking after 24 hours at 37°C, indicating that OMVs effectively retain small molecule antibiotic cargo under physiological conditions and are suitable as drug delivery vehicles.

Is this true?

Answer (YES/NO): YES